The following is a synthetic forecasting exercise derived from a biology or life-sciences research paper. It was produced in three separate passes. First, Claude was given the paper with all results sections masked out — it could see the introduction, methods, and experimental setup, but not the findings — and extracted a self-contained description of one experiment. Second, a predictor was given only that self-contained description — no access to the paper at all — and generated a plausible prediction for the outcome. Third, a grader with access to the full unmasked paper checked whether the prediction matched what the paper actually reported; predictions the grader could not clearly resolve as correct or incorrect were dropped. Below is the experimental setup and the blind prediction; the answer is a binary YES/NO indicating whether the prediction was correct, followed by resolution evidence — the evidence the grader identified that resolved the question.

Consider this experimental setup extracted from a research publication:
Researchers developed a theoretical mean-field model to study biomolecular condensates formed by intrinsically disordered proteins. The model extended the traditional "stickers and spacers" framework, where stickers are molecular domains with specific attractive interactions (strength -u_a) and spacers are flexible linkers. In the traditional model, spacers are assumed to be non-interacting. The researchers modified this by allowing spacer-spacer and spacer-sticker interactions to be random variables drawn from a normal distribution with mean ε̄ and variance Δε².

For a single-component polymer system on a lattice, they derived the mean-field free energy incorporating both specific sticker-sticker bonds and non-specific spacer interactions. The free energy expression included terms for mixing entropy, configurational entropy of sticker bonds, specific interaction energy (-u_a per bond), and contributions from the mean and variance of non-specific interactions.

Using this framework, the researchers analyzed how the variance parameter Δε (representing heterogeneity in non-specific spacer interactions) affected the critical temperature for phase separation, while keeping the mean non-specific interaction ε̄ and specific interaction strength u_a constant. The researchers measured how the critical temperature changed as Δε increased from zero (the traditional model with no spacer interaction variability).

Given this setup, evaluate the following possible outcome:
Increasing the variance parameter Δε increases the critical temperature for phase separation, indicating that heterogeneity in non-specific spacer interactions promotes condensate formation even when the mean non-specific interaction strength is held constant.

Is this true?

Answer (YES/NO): YES